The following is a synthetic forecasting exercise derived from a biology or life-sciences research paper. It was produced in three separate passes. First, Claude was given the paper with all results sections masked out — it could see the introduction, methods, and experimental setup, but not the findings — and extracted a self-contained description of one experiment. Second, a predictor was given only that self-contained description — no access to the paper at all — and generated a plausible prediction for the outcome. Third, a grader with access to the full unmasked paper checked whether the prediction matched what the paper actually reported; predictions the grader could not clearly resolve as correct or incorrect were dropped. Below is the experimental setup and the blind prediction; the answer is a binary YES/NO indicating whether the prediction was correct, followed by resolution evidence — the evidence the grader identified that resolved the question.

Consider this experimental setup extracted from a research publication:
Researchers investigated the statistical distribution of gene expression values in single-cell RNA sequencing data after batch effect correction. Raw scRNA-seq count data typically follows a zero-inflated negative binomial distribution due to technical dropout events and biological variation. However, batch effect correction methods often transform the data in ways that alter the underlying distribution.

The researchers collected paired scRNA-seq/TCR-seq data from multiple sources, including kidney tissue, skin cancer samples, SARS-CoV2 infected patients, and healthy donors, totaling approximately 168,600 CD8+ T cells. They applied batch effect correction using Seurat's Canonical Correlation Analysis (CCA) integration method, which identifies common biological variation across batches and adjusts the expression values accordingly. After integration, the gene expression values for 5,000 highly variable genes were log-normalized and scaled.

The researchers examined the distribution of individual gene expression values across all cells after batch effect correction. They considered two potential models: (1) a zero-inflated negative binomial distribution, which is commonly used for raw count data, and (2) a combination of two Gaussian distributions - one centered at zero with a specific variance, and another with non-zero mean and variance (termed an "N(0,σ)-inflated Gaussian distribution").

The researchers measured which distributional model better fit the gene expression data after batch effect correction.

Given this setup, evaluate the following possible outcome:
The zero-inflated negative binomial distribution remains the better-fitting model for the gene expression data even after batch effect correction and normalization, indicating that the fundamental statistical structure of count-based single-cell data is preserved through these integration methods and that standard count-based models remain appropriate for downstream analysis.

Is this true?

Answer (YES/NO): NO